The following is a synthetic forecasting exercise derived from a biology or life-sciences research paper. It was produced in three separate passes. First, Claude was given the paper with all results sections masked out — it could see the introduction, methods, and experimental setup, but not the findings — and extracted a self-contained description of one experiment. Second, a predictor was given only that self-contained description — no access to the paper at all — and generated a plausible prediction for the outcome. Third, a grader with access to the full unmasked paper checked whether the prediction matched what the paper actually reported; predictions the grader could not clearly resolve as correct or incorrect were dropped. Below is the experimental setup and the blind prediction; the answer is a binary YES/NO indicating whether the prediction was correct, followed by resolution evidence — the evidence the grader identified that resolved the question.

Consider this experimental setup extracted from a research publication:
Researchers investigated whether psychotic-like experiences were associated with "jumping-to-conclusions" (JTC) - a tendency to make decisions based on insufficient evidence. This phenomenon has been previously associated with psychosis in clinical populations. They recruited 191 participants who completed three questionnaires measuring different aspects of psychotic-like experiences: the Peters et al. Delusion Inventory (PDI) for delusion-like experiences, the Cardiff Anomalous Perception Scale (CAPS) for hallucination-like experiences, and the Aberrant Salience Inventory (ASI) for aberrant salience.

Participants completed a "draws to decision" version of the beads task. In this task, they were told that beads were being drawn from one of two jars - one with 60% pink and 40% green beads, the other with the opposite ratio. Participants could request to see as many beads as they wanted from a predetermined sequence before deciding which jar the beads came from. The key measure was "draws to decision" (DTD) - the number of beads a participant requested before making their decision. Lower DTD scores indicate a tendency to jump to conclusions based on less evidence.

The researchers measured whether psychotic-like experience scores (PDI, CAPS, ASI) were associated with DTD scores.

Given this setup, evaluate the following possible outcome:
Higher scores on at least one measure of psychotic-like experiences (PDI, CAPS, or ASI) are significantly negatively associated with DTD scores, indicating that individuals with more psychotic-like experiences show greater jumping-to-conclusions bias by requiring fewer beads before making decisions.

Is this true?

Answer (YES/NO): NO